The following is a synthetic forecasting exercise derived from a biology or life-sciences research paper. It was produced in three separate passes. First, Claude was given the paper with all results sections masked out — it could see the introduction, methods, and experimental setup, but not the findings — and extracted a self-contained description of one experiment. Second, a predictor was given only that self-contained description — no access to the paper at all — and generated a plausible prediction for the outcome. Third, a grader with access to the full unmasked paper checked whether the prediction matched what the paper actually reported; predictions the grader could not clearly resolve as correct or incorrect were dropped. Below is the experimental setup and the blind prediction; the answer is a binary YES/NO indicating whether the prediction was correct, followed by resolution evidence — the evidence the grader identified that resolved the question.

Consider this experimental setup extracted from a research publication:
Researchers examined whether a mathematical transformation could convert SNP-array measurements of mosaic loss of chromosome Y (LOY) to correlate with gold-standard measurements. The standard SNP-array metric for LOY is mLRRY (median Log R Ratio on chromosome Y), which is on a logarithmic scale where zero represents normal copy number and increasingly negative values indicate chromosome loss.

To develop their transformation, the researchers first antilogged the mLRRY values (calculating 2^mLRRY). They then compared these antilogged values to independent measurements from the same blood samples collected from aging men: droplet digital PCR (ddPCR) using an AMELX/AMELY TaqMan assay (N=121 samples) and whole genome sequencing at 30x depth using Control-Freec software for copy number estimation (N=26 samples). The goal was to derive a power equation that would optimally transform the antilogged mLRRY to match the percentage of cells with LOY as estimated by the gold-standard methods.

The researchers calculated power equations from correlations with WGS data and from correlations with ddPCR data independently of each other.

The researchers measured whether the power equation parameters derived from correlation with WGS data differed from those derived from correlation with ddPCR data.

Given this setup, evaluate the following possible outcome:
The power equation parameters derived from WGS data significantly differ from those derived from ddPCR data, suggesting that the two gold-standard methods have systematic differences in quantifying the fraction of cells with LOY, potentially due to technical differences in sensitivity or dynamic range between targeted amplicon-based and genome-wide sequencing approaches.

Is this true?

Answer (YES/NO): NO